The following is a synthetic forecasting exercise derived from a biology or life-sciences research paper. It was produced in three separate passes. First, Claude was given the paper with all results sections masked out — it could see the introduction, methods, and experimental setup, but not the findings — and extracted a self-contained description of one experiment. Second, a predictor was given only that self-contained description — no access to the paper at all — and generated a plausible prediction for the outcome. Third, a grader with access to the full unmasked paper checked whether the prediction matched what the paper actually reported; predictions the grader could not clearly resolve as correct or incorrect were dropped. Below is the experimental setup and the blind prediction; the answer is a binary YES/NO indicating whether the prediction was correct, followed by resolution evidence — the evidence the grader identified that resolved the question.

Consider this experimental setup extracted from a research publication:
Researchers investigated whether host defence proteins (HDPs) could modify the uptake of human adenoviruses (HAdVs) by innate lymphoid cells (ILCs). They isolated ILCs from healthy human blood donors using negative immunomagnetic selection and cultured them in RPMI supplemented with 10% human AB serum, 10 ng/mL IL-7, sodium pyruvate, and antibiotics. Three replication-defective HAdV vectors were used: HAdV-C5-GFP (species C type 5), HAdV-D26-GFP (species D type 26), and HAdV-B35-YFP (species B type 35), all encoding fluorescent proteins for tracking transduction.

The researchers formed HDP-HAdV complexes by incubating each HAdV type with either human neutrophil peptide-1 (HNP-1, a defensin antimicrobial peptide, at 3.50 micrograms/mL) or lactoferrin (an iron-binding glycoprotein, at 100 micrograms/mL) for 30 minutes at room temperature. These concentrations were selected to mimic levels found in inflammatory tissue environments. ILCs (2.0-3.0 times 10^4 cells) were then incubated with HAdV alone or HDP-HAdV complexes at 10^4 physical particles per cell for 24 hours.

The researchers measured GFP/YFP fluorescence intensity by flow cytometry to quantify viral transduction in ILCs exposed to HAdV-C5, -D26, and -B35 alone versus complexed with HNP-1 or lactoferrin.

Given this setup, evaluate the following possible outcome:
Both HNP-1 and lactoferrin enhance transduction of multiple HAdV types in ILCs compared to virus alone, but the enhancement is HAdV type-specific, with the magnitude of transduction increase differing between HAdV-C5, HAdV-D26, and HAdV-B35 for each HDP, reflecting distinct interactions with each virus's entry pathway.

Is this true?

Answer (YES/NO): NO